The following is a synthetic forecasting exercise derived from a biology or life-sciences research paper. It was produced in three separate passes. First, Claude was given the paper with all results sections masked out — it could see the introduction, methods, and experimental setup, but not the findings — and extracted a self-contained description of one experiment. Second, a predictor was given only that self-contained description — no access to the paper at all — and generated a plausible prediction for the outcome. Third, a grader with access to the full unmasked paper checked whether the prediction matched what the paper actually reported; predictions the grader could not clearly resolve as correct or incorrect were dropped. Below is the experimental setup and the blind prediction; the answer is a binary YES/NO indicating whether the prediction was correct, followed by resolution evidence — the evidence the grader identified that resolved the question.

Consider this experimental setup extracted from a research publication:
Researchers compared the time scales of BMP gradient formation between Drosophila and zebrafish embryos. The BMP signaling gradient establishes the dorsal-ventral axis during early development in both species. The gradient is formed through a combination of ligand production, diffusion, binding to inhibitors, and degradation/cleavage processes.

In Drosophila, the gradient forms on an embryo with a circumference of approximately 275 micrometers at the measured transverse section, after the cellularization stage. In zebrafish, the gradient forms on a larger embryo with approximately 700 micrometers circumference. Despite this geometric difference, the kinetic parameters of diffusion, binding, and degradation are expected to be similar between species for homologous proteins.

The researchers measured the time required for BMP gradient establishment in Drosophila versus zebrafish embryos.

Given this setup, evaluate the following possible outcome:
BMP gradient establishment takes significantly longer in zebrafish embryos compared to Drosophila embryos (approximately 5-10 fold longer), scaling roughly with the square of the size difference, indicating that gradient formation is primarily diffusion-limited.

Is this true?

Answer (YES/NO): NO